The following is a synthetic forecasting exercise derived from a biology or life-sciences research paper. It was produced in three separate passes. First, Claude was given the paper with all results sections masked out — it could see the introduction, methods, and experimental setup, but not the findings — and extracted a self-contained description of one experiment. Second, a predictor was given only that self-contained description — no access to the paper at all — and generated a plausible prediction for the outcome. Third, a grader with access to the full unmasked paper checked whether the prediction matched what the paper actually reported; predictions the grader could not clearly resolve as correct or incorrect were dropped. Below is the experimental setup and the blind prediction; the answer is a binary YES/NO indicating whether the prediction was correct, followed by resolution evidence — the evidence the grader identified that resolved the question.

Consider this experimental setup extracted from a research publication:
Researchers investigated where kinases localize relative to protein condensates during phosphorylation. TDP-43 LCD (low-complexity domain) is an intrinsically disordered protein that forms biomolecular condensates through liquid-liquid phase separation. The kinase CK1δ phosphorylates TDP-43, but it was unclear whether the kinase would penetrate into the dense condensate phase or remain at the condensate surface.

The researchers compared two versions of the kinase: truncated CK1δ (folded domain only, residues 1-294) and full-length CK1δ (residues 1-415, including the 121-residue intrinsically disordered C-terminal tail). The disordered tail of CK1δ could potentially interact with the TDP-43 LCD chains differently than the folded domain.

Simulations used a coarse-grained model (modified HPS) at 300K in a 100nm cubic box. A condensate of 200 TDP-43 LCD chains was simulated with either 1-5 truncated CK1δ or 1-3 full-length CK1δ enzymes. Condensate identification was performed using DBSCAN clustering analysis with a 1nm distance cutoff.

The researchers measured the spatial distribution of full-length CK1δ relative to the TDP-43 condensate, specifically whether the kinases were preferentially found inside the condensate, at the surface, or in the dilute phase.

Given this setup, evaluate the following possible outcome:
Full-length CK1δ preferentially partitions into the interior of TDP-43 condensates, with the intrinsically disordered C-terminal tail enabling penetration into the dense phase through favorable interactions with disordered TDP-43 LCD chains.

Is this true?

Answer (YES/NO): NO